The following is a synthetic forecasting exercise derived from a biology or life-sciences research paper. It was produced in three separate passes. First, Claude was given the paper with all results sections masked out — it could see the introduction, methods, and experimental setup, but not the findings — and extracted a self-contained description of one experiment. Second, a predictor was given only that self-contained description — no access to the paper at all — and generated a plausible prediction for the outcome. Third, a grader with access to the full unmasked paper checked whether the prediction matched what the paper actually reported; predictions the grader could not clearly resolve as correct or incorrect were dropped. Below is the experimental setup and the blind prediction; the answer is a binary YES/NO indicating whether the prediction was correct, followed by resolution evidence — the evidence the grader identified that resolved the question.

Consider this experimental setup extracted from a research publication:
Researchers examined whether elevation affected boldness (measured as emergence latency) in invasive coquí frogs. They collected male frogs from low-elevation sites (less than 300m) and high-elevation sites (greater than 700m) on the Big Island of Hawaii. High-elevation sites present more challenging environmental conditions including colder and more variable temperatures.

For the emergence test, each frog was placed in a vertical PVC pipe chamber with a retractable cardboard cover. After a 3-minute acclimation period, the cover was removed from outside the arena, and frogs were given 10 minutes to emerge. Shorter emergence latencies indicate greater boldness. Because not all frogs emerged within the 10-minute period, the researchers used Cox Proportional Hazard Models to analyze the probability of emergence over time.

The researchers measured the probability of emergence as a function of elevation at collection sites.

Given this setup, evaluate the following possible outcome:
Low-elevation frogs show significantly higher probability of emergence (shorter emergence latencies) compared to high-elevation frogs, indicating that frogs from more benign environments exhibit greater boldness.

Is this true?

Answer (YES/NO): NO